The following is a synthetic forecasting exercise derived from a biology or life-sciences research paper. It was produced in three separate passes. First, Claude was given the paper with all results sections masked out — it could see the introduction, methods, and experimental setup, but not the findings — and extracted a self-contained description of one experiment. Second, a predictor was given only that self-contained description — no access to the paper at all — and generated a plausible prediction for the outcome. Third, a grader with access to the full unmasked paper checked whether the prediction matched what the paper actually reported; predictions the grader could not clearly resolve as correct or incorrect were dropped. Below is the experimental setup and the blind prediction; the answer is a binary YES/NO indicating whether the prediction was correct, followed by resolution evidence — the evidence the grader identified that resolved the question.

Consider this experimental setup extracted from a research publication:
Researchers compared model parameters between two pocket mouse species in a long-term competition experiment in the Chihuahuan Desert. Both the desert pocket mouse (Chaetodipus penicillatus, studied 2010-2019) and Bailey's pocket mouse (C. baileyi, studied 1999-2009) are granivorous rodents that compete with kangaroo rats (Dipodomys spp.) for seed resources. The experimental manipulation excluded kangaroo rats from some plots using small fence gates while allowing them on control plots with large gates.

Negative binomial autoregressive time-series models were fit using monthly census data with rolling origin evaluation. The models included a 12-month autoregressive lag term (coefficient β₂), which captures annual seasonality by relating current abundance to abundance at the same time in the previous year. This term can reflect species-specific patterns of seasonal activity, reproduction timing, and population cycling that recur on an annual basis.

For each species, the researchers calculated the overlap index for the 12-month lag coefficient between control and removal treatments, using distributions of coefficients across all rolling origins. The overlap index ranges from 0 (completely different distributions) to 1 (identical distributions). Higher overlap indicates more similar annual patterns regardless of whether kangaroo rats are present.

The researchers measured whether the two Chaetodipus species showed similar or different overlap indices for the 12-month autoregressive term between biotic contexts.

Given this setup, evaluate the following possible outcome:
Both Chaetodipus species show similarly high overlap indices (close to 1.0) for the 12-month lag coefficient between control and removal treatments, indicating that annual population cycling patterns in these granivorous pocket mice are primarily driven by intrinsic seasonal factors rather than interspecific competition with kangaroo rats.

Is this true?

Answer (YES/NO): NO